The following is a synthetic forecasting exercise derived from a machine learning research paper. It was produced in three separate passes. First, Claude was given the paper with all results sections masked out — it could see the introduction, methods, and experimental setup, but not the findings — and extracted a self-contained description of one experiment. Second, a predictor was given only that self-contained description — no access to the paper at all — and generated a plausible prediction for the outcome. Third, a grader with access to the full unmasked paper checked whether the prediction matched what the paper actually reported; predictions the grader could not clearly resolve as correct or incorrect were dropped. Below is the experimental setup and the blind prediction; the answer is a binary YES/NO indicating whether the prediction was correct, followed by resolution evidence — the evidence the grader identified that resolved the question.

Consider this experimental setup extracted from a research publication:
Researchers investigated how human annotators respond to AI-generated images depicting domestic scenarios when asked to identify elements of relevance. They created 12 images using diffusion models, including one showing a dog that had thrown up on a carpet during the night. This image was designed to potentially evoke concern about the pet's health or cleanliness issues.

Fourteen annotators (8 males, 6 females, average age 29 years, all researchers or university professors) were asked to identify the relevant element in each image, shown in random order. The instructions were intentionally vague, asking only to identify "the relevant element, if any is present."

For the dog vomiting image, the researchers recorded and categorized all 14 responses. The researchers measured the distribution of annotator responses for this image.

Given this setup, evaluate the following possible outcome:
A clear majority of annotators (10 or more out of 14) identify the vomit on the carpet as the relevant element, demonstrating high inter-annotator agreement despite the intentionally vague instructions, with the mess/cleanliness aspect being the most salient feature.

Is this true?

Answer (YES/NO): NO